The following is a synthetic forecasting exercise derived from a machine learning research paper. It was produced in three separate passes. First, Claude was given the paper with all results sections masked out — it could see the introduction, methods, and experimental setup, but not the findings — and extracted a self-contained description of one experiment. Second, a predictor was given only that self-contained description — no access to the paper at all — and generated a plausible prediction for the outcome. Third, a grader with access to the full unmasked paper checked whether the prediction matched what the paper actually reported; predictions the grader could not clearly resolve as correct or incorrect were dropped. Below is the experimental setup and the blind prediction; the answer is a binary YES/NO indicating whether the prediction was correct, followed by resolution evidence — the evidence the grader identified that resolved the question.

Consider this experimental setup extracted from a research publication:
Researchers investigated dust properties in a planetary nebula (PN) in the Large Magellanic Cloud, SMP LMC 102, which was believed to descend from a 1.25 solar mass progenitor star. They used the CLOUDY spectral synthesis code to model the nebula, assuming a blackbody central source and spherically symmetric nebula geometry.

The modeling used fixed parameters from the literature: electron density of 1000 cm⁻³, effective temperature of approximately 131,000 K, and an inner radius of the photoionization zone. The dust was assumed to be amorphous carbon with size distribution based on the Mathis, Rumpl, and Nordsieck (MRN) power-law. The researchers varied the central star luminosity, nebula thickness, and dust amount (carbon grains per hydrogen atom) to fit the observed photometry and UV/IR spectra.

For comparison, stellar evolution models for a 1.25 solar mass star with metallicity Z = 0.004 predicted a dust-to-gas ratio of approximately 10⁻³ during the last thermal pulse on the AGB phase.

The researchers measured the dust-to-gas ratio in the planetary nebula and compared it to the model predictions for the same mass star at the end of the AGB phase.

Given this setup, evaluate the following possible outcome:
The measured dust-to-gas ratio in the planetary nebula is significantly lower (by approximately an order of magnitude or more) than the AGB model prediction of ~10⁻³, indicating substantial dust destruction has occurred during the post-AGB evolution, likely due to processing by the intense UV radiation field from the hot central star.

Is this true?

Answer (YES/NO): NO